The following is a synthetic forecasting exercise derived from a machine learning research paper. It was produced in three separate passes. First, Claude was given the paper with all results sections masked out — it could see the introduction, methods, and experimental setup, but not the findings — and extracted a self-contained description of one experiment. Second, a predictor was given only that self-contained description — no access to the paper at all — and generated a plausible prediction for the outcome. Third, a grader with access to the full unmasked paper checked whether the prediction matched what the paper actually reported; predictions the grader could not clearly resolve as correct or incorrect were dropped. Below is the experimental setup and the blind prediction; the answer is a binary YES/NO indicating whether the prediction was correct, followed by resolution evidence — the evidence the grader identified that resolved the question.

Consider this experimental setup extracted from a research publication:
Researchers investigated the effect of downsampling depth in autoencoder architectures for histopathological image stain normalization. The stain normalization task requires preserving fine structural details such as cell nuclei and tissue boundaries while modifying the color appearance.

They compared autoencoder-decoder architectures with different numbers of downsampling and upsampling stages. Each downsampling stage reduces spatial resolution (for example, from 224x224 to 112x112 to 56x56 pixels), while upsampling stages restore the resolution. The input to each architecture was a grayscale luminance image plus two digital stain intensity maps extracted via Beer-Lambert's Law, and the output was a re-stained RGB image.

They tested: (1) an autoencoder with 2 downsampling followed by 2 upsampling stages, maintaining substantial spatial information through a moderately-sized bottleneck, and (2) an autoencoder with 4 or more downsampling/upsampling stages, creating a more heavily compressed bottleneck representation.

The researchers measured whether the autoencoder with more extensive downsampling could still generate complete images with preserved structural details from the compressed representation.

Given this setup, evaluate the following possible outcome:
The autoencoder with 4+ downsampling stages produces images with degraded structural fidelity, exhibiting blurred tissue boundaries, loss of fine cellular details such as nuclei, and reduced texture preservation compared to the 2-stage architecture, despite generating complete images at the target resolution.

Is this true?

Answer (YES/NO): NO